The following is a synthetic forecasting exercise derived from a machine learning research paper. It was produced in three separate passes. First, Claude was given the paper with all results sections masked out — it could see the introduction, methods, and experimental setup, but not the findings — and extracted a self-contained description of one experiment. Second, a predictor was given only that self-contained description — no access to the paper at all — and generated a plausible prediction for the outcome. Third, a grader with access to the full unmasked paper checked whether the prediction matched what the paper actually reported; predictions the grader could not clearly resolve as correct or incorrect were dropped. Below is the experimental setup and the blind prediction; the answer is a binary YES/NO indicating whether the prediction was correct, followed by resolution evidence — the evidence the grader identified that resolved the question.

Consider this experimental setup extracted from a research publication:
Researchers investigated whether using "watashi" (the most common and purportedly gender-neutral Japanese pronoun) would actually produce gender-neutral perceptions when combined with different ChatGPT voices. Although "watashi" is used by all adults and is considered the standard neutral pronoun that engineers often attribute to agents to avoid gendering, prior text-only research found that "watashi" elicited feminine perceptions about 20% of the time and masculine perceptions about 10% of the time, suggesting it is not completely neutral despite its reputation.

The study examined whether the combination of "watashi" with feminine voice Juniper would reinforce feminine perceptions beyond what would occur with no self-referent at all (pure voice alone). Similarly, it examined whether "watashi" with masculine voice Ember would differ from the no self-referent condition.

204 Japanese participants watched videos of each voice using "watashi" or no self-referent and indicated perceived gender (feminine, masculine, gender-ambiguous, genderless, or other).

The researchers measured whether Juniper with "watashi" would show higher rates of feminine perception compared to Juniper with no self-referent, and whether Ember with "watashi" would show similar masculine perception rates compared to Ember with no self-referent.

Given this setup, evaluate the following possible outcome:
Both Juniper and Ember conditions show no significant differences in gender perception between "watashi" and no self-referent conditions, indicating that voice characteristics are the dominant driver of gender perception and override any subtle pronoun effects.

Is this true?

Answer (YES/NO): NO